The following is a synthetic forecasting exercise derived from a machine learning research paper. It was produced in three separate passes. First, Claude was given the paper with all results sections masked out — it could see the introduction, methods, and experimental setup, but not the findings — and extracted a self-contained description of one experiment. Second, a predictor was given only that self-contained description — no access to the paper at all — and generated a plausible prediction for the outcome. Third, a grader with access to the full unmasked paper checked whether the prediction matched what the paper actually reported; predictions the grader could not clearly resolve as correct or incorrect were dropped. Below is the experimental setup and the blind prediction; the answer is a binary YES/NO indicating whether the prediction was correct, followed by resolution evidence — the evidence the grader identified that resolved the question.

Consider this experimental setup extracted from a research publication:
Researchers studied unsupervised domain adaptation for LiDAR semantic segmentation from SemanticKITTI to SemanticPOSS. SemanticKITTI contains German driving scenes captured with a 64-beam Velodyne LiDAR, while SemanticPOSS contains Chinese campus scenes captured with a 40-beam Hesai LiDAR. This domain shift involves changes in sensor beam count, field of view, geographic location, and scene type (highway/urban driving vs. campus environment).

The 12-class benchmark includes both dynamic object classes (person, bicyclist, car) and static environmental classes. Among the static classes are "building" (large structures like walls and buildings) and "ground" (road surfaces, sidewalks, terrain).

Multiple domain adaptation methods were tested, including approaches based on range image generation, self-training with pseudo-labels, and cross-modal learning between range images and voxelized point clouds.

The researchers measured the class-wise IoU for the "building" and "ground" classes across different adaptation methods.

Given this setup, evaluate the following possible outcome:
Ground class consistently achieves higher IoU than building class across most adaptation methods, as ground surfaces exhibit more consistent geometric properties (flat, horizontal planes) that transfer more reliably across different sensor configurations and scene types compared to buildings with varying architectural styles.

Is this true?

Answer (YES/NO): NO